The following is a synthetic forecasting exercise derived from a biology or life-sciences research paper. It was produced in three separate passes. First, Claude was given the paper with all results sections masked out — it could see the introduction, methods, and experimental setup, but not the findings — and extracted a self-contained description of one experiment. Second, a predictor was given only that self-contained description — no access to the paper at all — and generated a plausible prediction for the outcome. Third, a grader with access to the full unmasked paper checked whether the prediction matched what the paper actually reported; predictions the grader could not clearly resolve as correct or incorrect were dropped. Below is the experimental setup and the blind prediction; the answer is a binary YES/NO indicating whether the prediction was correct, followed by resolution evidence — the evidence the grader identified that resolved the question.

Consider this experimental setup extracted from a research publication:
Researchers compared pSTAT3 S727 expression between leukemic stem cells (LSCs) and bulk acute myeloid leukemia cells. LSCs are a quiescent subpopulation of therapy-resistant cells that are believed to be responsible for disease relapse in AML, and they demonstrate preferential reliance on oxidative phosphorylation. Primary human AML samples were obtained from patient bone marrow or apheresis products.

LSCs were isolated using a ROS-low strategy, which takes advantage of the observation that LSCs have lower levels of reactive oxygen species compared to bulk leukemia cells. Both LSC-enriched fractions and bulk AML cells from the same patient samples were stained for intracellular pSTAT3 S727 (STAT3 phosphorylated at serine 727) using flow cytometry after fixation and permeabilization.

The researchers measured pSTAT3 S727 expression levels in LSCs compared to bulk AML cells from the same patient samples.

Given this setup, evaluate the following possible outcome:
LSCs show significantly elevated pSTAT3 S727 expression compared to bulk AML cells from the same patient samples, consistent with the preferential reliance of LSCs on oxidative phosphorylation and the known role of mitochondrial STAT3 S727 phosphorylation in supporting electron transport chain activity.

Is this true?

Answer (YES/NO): YES